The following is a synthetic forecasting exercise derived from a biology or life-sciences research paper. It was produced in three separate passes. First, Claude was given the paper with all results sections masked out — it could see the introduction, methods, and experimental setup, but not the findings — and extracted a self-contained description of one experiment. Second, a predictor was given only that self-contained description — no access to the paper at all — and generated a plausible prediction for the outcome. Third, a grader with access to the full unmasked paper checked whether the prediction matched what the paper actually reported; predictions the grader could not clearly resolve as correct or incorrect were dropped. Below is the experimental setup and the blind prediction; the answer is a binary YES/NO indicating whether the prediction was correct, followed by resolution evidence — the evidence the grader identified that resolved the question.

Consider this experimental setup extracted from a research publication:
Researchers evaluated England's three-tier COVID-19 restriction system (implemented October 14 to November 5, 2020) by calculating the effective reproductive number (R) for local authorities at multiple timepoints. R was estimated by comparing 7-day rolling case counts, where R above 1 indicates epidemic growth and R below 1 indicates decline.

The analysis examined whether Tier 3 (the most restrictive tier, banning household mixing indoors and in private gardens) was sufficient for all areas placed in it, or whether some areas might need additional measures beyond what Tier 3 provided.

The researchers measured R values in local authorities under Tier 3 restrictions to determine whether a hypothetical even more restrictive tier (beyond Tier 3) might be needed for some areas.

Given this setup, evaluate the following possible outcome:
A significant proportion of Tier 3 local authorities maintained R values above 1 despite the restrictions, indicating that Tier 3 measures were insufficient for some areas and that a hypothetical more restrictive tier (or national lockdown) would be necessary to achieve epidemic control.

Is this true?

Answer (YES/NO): NO